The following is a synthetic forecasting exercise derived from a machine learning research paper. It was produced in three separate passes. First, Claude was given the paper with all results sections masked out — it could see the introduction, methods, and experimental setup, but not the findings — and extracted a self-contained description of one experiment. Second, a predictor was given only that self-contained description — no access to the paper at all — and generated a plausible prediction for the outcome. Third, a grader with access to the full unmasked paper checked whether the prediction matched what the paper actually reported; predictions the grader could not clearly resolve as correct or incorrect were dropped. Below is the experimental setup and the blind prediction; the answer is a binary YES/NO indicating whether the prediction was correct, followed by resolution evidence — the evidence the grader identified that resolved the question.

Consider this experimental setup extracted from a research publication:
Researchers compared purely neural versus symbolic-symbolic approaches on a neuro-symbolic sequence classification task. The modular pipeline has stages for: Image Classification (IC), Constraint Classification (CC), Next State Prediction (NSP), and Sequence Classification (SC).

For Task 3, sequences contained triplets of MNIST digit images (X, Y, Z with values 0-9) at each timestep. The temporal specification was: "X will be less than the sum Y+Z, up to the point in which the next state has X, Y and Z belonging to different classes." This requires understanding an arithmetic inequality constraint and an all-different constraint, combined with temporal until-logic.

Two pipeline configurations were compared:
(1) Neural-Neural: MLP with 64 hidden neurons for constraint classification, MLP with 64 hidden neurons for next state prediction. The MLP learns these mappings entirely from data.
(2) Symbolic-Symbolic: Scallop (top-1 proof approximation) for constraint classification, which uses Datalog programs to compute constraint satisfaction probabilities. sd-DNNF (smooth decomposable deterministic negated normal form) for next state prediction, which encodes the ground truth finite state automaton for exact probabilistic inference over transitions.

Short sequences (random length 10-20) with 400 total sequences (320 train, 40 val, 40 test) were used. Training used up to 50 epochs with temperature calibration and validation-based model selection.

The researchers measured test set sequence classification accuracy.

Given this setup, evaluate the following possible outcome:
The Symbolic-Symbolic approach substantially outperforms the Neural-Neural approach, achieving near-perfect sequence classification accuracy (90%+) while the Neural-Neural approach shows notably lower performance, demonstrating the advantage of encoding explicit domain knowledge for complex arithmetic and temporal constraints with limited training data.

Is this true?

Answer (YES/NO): YES